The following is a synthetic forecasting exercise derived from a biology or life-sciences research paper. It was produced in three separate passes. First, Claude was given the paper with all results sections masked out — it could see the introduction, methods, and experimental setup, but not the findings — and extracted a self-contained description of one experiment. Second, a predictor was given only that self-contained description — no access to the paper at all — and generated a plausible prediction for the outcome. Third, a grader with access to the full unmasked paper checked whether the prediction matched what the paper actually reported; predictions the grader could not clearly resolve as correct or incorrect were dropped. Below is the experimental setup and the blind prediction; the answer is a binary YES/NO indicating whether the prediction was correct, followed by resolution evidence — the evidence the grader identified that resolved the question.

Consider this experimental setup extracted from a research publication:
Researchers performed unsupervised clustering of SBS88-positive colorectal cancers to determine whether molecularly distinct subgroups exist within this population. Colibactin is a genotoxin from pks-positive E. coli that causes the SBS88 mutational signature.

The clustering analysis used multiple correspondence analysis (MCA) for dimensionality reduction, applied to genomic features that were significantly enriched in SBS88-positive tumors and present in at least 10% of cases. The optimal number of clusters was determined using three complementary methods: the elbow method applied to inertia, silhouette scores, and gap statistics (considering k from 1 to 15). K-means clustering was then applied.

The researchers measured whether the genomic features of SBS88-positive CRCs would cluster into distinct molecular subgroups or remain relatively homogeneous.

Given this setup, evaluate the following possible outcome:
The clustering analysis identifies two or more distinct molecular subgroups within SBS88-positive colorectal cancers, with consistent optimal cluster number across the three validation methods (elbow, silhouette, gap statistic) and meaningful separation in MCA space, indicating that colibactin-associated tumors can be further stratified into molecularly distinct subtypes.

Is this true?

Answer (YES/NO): YES